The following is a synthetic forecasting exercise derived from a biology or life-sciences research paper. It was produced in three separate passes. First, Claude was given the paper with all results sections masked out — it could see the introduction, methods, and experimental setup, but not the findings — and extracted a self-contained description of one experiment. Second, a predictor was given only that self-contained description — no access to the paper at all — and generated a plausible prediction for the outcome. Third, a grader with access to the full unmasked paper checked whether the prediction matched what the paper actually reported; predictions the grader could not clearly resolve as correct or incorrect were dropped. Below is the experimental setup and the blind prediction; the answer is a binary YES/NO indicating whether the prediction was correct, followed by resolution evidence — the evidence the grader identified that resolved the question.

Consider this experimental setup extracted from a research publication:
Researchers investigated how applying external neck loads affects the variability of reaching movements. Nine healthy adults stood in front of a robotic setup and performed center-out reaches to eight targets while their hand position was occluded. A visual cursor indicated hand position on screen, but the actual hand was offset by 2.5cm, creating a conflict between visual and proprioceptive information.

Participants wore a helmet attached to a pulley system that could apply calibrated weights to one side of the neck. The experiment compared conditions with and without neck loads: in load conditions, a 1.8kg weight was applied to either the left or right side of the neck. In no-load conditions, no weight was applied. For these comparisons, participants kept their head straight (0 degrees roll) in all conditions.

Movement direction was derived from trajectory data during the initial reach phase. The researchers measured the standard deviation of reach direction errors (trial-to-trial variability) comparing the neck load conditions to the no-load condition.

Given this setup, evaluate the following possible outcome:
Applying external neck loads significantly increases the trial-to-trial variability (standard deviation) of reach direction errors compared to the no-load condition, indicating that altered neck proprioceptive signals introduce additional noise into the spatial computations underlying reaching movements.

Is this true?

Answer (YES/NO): NO